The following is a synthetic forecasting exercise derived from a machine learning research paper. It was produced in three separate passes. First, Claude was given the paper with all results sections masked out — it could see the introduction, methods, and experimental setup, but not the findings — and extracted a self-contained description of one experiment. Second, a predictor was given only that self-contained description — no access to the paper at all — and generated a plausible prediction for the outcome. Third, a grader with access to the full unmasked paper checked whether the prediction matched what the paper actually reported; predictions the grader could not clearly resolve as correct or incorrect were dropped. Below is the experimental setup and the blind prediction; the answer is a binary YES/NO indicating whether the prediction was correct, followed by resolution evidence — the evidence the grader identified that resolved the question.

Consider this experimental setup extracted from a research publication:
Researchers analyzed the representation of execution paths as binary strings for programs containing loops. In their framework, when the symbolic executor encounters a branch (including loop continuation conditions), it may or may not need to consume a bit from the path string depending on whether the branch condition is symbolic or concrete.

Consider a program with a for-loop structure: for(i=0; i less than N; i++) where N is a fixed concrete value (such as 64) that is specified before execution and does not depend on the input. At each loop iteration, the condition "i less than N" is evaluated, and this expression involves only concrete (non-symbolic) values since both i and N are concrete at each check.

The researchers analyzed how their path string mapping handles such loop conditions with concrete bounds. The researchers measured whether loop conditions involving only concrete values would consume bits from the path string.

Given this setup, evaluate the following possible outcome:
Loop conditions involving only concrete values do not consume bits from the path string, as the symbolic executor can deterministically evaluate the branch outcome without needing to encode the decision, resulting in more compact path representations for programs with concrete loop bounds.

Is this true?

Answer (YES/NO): YES